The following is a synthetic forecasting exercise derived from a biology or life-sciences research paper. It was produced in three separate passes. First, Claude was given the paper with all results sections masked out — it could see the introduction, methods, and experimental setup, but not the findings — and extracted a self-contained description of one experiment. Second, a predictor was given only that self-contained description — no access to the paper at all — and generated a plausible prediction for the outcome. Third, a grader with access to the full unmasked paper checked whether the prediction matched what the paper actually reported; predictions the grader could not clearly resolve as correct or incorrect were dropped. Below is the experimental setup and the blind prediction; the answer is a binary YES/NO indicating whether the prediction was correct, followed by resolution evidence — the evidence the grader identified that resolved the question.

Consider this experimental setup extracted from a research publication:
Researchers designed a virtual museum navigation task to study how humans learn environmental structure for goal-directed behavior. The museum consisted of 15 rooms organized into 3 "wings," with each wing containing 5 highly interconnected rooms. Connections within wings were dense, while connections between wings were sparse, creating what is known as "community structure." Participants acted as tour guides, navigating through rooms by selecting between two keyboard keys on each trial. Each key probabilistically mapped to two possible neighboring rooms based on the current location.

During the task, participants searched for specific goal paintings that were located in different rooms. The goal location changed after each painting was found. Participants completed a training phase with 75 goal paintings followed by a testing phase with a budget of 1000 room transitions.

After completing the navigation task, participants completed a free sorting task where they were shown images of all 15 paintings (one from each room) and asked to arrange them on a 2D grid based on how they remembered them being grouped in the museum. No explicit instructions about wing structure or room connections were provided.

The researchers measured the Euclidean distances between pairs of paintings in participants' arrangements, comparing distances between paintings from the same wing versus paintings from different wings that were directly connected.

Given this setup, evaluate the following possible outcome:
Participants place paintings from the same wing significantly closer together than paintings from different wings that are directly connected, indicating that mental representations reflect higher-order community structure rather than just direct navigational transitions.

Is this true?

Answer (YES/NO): NO